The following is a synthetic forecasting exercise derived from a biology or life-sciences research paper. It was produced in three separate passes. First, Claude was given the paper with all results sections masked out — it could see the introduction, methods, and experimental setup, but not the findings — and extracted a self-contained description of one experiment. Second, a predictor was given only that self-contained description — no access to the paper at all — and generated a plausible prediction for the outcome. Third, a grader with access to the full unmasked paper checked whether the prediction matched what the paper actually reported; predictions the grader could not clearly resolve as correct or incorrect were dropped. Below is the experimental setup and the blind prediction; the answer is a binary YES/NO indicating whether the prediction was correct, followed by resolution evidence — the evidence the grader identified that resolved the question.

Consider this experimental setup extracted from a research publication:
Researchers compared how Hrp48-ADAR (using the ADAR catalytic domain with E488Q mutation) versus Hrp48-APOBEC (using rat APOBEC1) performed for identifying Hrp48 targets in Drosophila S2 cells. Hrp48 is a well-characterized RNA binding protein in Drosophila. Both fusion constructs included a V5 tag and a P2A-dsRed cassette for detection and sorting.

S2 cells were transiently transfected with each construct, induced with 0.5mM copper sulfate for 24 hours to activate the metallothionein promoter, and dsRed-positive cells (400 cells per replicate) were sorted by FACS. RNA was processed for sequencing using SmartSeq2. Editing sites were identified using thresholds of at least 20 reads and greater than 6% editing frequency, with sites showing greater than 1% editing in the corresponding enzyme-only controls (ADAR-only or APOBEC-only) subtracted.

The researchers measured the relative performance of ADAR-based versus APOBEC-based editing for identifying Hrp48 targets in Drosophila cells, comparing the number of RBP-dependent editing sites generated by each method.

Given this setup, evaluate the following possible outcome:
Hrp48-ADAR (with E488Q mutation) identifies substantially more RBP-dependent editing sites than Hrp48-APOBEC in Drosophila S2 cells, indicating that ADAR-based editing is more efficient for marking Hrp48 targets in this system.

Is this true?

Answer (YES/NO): YES